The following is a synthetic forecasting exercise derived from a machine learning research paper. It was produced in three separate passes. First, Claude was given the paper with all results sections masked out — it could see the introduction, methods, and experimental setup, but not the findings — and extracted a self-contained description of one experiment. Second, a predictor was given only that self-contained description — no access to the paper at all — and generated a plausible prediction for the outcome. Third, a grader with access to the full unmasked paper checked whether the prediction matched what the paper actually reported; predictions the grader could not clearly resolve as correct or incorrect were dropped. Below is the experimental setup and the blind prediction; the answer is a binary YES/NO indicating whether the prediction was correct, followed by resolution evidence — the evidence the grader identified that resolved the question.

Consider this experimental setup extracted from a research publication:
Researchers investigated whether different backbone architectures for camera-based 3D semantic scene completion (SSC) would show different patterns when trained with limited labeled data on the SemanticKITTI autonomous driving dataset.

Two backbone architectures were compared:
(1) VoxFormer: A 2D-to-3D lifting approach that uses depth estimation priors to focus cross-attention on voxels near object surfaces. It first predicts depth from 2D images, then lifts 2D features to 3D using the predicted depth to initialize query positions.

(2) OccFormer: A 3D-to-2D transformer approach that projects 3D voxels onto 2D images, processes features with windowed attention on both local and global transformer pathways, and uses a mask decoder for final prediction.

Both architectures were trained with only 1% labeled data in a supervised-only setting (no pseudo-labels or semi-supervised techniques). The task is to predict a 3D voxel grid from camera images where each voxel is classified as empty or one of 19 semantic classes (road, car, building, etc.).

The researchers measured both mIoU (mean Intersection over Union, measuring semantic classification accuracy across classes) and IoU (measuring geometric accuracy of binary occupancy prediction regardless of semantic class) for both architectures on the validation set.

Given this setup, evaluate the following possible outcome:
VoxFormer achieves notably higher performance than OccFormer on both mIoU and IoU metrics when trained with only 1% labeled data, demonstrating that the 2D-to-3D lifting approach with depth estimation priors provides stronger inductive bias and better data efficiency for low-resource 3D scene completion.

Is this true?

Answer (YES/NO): NO